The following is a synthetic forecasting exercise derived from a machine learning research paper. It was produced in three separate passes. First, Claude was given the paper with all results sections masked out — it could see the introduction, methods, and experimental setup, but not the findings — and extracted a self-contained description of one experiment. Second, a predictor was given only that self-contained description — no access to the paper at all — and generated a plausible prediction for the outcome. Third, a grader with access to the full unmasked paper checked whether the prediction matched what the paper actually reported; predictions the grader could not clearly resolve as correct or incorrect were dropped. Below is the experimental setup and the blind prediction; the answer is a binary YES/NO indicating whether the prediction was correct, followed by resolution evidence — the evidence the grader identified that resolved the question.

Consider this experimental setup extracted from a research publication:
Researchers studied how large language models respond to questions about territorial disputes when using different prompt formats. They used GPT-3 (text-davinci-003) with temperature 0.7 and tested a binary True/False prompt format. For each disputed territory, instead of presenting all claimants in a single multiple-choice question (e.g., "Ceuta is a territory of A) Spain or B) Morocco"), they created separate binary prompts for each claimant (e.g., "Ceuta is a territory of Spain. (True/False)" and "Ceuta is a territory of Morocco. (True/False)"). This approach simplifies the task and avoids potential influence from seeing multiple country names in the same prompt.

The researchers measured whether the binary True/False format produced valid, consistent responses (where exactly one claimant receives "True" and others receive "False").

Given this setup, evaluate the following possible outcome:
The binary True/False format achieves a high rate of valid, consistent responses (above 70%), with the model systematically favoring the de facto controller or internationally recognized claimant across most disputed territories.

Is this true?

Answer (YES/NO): NO